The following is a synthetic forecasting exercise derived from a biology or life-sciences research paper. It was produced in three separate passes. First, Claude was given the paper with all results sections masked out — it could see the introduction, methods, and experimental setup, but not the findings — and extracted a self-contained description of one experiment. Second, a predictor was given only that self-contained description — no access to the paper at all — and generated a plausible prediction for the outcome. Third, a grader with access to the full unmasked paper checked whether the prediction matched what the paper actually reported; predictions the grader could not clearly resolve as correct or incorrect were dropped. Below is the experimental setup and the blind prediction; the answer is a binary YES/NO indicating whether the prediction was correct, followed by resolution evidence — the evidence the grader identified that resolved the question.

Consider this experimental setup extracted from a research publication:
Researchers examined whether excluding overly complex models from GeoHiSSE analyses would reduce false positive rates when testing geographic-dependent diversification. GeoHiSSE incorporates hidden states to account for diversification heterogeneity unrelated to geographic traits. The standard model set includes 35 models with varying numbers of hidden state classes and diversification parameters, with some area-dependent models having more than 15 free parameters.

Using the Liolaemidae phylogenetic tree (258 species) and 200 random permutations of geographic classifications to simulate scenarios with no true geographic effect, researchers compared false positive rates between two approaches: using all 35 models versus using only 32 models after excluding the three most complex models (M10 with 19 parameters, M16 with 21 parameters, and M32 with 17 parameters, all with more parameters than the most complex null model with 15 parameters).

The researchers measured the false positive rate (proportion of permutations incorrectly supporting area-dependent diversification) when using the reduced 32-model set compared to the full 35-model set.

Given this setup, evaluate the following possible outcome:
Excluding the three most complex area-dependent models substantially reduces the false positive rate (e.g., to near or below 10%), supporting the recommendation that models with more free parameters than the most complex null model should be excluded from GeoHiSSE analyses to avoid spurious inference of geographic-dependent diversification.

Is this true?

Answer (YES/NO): YES